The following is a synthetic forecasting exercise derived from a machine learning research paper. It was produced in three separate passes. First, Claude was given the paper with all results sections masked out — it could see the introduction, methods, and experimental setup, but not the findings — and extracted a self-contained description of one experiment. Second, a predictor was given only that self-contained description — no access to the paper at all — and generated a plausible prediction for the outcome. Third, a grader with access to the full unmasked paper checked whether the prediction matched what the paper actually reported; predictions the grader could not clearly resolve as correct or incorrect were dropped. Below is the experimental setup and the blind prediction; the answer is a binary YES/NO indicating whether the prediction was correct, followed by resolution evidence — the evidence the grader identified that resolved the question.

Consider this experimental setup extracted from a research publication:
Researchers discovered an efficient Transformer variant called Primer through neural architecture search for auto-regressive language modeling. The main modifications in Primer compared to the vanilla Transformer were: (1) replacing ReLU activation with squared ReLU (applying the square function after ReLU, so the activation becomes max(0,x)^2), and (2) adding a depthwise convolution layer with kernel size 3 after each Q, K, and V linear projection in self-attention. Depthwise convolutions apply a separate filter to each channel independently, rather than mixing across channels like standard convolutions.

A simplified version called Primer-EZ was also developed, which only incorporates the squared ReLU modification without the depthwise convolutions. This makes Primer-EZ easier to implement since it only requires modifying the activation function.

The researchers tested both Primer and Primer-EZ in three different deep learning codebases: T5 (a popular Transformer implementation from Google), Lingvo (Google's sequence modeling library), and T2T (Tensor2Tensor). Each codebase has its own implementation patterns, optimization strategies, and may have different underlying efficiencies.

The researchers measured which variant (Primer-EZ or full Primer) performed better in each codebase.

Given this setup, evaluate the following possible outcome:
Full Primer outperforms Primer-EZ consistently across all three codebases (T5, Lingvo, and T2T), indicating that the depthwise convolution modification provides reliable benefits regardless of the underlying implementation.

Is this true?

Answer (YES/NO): NO